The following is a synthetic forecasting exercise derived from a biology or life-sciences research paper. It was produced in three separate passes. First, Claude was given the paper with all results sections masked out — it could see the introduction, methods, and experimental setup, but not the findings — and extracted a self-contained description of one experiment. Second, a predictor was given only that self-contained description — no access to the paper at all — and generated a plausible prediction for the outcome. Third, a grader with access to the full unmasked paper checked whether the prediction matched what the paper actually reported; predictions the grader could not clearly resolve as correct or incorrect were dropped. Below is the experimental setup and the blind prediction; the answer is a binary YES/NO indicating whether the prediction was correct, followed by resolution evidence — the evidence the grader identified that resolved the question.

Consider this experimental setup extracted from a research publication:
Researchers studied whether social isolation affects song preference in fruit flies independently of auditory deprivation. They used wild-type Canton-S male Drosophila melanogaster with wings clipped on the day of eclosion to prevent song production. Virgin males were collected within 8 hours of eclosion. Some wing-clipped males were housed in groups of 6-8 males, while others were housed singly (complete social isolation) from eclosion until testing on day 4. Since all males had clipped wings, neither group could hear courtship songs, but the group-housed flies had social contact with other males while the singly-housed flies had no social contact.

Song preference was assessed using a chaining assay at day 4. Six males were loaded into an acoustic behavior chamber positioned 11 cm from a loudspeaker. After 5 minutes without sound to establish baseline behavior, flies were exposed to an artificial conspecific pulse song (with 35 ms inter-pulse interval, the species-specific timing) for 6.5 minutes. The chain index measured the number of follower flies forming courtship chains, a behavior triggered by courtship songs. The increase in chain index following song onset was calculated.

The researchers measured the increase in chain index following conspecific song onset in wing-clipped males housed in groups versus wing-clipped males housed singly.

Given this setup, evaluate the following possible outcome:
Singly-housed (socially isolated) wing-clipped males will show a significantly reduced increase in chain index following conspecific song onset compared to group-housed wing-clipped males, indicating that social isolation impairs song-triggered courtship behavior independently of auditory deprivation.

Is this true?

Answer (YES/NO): NO